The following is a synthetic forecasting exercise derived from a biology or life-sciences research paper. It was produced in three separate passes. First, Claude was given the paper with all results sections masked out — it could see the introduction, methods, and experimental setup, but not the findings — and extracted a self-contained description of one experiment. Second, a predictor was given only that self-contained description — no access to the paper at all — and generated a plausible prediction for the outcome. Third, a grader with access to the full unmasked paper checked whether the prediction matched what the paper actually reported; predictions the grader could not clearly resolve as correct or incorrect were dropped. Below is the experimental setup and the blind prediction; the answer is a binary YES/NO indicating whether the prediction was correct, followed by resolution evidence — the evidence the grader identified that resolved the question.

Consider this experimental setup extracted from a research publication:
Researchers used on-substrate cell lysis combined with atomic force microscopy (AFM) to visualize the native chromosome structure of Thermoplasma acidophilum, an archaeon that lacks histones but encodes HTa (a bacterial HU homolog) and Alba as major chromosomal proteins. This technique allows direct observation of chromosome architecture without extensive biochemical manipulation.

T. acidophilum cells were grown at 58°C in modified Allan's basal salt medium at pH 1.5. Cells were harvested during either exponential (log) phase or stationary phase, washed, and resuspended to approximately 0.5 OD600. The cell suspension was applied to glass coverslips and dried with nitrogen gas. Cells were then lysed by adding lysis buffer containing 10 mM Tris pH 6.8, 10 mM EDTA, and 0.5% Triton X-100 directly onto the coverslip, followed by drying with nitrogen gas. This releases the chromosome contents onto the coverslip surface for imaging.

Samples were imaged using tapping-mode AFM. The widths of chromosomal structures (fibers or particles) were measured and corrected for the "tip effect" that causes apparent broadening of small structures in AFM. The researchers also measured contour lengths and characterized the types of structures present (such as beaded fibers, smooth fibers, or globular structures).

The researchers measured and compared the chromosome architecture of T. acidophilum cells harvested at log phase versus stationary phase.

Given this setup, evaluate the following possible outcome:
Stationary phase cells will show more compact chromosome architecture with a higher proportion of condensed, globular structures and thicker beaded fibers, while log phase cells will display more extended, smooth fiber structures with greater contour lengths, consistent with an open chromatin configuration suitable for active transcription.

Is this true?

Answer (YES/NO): NO